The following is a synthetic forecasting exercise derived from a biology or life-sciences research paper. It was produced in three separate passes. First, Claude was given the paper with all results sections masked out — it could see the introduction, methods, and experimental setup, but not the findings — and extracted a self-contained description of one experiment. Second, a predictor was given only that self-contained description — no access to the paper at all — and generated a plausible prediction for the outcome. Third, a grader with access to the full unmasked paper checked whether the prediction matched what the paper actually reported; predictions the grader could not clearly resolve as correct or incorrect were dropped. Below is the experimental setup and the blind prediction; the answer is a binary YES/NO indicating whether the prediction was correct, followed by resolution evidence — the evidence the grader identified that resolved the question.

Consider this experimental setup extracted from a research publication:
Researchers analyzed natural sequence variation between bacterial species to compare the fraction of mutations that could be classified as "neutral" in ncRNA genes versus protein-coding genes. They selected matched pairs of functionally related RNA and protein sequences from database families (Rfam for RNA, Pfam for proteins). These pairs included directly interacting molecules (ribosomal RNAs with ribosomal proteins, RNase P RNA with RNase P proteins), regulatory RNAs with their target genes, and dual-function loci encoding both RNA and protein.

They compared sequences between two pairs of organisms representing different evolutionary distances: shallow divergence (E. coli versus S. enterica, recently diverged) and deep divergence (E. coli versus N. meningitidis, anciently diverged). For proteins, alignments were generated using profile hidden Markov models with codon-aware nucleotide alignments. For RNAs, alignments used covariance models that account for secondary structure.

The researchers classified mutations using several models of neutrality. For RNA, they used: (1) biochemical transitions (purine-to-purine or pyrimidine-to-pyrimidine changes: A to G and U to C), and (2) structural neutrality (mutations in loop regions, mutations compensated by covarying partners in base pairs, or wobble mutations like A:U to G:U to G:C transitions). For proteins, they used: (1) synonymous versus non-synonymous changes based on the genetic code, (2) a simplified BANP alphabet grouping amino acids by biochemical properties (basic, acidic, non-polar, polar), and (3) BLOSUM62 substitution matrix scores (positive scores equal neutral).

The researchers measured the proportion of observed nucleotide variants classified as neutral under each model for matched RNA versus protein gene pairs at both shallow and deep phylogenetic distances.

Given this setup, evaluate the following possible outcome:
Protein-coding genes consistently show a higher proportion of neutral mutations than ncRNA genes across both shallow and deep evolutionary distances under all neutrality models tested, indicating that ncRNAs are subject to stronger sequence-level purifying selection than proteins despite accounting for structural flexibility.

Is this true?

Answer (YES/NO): NO